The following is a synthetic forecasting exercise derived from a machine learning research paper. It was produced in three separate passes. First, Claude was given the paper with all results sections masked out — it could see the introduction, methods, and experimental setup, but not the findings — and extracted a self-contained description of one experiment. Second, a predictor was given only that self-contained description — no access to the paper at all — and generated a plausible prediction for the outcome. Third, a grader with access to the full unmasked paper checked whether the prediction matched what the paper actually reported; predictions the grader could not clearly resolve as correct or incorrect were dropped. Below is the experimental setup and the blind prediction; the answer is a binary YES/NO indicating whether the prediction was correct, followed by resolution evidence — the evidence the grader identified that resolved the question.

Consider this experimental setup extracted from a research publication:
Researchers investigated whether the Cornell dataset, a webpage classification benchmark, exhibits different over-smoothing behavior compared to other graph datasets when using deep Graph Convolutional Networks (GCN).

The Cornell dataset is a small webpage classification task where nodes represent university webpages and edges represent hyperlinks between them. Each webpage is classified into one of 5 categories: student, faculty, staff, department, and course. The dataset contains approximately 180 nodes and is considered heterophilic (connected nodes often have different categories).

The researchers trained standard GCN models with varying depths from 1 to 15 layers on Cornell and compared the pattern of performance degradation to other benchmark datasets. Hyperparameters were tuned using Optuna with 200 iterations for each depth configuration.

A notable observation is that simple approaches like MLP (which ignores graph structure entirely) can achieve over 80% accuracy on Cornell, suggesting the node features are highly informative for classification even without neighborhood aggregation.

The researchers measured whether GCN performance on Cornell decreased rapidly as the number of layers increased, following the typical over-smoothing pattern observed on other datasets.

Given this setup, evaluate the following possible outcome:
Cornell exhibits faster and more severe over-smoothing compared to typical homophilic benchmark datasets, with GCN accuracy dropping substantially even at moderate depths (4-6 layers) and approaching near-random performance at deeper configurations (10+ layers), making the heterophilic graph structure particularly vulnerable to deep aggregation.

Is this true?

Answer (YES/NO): NO